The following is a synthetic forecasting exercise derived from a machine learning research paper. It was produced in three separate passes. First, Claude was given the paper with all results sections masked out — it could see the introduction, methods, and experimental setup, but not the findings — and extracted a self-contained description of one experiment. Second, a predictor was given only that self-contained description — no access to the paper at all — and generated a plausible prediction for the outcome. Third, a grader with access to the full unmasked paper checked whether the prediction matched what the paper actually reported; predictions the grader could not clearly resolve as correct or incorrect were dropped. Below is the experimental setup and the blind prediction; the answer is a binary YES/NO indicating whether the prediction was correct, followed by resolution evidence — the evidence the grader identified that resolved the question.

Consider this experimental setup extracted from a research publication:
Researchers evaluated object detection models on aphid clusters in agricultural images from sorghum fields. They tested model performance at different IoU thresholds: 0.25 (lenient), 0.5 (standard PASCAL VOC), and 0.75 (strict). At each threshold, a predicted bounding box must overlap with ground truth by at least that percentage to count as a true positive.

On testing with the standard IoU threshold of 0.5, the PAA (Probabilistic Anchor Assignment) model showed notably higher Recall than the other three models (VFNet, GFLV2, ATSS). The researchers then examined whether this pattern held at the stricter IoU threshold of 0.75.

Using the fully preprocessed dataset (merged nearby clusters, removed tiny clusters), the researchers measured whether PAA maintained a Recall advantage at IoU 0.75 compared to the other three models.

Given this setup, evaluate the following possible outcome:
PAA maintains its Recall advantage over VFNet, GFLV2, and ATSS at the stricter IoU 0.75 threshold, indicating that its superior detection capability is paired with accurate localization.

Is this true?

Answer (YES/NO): YES